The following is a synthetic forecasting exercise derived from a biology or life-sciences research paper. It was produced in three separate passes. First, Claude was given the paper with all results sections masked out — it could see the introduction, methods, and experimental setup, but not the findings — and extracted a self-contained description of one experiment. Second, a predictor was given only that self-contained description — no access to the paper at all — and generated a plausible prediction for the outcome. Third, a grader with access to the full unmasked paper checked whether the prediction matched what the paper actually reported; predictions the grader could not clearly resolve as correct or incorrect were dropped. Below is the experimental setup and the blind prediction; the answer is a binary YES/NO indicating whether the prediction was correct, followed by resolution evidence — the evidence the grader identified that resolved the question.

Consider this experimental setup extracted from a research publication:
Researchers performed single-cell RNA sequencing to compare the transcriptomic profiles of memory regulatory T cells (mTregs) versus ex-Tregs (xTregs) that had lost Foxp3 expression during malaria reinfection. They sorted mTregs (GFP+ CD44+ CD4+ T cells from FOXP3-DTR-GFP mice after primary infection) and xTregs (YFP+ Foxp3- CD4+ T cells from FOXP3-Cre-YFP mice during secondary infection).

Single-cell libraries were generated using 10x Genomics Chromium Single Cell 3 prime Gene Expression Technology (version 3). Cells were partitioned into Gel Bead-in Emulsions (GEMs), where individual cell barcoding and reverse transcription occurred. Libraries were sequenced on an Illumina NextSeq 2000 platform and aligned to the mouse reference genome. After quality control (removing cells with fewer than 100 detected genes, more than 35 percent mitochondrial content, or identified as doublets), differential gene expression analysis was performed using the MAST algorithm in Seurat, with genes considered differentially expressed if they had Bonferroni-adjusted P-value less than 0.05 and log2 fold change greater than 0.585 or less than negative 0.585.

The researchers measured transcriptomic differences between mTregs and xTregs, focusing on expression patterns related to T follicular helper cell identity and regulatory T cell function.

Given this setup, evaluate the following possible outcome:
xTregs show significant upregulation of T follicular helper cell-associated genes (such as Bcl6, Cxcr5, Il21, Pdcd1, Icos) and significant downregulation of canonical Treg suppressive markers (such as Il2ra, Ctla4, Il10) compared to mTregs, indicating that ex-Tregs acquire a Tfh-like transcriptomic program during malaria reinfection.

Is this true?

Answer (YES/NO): NO